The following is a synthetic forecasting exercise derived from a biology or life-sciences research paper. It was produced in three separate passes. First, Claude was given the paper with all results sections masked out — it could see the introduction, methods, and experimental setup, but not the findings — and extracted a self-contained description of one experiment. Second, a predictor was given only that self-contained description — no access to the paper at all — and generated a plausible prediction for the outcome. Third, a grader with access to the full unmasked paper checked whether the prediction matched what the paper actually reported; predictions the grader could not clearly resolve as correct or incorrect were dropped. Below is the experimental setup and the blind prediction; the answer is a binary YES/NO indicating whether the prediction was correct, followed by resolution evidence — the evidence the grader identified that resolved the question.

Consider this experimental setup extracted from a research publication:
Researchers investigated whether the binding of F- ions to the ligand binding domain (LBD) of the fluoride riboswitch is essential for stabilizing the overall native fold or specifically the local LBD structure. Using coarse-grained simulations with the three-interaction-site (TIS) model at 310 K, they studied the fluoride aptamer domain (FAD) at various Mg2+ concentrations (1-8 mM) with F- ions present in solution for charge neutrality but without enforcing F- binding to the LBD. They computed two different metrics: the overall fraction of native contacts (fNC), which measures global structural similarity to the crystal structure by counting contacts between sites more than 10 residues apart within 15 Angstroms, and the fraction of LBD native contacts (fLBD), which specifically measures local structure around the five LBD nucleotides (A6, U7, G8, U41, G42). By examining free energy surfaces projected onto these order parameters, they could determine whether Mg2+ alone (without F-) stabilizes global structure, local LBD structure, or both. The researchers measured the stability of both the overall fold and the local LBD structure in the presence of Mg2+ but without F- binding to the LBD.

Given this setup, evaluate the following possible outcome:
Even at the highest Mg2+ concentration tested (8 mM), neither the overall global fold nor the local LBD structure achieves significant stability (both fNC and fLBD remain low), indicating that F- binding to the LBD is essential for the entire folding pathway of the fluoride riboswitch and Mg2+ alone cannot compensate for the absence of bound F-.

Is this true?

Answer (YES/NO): NO